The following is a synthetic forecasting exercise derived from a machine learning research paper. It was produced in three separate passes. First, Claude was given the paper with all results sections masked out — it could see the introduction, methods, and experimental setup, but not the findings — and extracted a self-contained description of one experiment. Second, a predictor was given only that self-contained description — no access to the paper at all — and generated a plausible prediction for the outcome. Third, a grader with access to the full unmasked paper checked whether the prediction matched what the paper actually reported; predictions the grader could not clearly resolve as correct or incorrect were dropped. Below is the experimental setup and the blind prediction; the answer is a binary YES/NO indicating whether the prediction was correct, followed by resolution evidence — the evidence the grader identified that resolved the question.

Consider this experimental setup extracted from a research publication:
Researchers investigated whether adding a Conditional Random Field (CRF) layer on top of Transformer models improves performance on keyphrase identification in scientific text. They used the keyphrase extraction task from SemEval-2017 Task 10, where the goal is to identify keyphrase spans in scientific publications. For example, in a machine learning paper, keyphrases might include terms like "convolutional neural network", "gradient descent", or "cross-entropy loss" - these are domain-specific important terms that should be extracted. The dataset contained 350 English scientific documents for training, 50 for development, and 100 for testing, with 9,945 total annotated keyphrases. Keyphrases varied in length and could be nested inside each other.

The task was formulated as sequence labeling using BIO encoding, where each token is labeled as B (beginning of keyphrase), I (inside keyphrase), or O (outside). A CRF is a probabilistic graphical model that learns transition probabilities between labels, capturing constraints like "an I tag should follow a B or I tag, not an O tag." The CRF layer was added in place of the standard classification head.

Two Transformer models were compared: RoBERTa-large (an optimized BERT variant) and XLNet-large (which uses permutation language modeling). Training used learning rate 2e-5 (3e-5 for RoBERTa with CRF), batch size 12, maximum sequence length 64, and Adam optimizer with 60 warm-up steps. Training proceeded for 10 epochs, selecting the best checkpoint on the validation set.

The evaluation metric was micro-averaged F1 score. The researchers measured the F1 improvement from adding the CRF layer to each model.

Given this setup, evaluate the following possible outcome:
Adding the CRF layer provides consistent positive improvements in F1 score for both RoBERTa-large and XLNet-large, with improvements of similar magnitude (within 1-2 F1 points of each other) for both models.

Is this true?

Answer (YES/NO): YES